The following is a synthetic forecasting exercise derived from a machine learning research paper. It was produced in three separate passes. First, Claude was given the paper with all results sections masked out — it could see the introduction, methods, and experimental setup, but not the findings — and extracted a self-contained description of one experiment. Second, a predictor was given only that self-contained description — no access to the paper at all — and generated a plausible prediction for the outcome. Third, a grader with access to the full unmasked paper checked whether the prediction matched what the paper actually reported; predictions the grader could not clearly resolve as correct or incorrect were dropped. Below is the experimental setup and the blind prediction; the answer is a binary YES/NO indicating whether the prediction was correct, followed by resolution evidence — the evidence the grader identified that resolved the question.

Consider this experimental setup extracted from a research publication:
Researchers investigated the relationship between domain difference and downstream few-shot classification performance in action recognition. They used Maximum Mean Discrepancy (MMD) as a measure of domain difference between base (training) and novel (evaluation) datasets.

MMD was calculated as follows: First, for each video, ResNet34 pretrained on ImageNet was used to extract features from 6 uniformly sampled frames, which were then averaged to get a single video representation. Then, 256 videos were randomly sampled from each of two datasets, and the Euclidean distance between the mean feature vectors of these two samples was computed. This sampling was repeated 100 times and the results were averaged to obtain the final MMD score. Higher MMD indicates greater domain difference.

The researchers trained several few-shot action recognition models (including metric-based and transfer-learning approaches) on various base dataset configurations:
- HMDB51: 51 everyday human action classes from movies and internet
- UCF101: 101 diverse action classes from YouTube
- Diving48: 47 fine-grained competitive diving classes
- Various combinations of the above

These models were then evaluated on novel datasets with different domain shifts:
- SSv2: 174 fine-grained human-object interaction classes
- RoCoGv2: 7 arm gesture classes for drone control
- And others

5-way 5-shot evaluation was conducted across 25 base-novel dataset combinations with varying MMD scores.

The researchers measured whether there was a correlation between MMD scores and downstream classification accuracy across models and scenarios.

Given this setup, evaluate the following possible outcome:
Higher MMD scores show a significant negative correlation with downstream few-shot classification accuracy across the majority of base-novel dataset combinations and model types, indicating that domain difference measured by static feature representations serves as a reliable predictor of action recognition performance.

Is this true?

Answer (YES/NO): YES